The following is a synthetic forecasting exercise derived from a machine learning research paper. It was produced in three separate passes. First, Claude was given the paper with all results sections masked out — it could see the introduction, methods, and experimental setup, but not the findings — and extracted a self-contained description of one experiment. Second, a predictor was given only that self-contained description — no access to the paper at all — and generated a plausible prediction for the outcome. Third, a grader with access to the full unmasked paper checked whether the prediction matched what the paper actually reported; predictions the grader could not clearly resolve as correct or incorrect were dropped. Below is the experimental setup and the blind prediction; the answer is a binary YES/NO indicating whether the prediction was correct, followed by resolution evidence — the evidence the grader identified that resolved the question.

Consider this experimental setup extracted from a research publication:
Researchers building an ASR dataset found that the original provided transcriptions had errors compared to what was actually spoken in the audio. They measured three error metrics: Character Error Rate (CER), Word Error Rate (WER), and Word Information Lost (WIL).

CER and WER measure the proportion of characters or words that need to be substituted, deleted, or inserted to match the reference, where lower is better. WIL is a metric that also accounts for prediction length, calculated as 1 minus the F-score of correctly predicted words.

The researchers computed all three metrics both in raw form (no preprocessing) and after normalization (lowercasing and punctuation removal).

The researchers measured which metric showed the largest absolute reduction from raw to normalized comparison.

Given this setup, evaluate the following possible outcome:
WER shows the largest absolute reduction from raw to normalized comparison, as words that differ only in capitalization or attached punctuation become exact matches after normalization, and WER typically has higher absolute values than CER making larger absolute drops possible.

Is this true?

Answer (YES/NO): NO